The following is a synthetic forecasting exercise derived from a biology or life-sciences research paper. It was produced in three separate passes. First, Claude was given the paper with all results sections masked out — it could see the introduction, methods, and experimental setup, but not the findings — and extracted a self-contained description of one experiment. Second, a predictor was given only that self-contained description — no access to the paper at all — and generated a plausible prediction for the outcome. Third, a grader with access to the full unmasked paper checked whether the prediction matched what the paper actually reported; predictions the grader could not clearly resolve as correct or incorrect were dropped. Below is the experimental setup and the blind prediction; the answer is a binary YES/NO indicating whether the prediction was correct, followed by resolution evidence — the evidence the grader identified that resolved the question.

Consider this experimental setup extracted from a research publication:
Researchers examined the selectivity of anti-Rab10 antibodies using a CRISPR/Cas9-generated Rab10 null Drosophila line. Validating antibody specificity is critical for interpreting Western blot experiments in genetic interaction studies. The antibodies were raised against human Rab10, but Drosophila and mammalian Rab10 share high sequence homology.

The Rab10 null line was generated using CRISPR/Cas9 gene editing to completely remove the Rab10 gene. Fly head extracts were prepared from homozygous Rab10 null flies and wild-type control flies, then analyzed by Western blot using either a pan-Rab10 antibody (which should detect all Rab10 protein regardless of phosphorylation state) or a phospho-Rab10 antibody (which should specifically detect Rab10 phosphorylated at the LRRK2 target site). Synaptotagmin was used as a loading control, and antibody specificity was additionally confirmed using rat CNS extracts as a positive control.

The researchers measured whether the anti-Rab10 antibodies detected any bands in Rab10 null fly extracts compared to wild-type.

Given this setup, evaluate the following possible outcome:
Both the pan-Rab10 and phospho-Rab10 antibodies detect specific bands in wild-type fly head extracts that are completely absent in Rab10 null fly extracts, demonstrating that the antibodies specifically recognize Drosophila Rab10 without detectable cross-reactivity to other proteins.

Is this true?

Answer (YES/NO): YES